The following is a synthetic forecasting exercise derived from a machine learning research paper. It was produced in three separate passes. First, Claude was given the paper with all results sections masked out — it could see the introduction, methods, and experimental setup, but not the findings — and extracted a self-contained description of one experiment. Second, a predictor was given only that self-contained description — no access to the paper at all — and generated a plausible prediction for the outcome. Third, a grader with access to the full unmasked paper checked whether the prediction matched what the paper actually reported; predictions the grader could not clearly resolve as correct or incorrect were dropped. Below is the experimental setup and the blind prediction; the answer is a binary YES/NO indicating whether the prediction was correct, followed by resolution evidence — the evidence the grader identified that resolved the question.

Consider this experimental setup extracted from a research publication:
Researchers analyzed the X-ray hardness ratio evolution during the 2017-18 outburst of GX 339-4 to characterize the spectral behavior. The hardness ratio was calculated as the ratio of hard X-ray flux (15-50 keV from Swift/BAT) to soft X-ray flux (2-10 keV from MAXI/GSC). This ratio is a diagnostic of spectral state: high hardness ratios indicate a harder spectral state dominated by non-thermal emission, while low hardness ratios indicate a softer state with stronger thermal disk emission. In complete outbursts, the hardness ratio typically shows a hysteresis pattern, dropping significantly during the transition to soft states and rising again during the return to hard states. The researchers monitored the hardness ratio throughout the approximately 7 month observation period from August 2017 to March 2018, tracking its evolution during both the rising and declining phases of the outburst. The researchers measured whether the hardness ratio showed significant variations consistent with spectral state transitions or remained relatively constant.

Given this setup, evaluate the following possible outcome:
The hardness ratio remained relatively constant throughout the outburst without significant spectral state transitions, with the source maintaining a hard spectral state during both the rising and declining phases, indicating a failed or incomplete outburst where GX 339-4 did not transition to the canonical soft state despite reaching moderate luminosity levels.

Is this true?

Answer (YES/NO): YES